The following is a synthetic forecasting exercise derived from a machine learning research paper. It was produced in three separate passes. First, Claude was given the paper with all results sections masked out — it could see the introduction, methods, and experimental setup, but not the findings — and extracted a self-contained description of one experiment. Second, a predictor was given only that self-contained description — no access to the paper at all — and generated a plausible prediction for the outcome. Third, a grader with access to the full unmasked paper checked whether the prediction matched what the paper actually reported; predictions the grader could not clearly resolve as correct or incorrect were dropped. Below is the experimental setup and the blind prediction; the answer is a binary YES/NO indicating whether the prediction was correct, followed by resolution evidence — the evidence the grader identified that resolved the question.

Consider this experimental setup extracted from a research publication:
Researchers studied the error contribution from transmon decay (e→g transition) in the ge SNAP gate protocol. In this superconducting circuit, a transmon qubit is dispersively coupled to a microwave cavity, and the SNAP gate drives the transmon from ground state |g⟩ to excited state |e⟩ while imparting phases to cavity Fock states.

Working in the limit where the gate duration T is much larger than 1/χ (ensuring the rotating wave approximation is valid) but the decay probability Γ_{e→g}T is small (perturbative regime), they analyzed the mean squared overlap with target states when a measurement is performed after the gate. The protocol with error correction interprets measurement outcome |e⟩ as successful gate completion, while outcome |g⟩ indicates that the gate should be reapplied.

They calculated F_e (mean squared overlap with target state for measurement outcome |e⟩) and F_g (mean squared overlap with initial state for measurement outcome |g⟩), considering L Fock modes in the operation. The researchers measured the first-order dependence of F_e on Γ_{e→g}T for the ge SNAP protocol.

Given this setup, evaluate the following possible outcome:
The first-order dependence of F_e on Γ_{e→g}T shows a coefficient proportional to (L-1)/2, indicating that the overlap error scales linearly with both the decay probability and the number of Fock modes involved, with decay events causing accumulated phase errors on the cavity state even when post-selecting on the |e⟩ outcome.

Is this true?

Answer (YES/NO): NO